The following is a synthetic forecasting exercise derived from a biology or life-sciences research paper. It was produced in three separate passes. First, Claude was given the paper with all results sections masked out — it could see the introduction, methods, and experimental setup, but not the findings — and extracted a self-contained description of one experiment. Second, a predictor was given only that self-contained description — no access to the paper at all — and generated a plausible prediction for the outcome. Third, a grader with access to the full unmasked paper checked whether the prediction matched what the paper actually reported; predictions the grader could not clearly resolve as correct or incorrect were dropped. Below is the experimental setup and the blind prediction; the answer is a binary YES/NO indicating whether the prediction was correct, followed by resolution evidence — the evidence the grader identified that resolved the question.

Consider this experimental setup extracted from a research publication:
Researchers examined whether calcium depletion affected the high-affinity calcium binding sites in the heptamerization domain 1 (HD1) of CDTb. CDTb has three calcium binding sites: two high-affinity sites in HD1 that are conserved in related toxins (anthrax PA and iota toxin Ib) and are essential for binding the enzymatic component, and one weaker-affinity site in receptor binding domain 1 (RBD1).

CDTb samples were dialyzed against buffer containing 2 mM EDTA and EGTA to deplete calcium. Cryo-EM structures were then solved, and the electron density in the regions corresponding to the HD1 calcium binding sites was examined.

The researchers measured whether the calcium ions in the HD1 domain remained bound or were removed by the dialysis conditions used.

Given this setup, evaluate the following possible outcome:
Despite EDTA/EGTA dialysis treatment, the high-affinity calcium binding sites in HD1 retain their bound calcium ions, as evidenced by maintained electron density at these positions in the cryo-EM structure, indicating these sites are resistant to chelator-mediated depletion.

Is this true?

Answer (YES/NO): YES